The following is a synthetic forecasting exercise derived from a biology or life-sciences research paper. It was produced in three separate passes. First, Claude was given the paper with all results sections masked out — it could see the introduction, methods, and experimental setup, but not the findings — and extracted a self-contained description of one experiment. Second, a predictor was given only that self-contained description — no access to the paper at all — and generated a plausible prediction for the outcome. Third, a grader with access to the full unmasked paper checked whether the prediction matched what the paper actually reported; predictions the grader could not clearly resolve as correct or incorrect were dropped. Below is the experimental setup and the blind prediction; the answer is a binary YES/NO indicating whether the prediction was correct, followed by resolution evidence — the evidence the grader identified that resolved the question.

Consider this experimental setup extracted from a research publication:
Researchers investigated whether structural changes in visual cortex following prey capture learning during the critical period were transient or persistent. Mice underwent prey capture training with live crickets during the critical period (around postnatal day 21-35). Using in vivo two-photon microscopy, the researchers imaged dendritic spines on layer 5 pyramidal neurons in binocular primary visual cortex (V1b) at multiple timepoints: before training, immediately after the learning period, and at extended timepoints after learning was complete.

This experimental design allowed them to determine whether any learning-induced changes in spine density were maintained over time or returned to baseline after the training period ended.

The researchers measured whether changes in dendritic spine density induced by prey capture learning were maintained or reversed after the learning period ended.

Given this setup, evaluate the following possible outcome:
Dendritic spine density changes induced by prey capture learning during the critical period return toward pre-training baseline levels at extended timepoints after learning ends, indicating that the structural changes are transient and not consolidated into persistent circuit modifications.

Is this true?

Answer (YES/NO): NO